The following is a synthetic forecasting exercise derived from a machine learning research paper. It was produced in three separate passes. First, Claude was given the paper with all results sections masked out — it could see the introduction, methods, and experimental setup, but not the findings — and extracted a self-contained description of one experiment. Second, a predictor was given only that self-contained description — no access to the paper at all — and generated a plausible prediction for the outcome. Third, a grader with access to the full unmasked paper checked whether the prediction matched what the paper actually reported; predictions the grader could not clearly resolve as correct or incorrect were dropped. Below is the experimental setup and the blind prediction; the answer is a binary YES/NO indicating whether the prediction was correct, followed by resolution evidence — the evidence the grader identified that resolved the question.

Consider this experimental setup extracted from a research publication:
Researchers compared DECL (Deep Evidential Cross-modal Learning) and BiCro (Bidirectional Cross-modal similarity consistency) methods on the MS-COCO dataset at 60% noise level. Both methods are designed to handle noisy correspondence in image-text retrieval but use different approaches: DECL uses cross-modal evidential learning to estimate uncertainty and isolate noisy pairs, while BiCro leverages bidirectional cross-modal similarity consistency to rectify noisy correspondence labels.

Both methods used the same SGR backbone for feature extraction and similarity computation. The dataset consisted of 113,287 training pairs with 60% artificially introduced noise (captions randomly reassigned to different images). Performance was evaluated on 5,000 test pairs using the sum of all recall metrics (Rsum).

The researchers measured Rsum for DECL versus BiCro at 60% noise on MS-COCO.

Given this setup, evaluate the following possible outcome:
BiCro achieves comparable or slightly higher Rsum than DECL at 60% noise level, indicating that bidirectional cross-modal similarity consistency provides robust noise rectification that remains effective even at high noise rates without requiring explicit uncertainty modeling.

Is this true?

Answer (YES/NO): NO